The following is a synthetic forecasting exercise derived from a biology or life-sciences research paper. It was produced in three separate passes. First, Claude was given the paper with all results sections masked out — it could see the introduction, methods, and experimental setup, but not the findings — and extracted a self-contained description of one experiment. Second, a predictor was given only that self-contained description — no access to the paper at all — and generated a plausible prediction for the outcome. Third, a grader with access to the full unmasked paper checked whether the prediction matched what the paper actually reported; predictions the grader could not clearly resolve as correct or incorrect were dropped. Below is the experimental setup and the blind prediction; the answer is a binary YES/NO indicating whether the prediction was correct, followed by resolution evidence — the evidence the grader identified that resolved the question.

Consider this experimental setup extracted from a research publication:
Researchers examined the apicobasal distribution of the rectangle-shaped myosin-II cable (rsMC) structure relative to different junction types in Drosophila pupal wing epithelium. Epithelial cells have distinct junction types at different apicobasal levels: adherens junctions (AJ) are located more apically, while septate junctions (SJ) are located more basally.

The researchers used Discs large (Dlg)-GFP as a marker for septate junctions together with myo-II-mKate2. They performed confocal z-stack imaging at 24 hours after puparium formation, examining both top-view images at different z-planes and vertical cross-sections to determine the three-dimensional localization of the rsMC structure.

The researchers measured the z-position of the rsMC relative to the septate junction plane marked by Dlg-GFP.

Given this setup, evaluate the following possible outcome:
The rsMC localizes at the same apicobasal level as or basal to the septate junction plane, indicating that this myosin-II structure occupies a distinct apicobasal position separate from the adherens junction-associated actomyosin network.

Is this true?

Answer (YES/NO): NO